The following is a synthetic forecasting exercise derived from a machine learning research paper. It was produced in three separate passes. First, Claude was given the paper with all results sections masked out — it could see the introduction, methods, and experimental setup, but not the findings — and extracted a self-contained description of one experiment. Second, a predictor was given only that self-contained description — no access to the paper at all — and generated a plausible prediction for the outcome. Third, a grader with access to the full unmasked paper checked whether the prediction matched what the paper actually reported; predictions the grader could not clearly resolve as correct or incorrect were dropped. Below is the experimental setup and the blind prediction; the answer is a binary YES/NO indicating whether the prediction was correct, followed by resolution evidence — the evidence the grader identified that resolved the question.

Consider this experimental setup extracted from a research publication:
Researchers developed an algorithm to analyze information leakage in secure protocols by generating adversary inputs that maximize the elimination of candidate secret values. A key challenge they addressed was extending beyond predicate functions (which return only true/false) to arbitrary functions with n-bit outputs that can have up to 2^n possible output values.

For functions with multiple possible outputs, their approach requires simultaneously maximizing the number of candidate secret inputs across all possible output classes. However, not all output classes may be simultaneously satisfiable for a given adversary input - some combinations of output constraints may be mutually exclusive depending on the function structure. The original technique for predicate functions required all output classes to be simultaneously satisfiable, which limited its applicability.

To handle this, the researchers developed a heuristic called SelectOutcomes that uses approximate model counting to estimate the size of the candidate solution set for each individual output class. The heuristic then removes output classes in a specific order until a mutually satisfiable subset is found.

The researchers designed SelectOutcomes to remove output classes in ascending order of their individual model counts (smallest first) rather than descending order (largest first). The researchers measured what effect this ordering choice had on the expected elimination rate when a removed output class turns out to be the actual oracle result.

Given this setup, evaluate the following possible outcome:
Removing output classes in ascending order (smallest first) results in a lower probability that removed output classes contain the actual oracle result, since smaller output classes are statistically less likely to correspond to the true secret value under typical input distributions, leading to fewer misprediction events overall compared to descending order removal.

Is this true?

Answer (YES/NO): YES